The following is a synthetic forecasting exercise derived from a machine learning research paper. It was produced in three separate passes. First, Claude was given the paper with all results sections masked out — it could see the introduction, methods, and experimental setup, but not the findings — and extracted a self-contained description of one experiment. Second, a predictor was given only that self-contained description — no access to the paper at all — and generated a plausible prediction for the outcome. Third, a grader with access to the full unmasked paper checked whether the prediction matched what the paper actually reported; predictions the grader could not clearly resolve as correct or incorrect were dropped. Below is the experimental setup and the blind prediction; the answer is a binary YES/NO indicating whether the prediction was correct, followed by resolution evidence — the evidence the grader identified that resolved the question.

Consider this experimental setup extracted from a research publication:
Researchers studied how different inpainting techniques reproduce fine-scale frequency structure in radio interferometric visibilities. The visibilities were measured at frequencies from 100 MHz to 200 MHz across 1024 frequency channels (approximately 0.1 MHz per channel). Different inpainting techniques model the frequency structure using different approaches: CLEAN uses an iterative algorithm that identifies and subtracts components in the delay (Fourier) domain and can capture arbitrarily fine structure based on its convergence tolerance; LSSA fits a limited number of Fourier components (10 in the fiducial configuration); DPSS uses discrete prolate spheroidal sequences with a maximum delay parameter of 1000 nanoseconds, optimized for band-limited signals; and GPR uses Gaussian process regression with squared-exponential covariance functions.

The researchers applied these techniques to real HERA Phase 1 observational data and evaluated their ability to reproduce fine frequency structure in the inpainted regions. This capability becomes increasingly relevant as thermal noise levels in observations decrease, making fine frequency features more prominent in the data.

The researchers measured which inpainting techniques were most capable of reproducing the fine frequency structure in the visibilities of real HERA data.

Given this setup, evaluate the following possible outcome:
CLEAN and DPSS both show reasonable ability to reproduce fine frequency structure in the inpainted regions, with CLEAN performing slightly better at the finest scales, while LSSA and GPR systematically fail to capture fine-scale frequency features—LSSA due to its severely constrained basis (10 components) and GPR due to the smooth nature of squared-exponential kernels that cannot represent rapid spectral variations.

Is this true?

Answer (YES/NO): NO